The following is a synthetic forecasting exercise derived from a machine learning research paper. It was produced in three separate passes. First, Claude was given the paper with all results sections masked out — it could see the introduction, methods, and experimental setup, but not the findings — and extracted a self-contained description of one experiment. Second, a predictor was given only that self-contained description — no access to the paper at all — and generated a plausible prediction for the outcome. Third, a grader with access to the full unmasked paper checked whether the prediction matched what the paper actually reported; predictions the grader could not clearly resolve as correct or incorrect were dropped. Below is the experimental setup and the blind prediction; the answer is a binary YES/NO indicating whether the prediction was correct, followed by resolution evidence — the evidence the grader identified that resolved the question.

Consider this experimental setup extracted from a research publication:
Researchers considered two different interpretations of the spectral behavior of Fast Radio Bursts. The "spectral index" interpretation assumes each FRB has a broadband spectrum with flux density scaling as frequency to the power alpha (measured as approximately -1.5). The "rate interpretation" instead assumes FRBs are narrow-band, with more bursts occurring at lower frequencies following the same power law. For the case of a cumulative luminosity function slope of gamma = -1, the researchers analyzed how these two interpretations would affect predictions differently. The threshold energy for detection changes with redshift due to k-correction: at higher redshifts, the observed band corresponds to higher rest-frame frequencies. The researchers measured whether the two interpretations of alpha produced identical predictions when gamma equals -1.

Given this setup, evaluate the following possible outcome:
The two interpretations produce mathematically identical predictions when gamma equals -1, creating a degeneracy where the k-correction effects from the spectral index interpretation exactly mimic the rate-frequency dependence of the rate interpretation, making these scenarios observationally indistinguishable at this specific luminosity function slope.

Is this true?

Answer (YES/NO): YES